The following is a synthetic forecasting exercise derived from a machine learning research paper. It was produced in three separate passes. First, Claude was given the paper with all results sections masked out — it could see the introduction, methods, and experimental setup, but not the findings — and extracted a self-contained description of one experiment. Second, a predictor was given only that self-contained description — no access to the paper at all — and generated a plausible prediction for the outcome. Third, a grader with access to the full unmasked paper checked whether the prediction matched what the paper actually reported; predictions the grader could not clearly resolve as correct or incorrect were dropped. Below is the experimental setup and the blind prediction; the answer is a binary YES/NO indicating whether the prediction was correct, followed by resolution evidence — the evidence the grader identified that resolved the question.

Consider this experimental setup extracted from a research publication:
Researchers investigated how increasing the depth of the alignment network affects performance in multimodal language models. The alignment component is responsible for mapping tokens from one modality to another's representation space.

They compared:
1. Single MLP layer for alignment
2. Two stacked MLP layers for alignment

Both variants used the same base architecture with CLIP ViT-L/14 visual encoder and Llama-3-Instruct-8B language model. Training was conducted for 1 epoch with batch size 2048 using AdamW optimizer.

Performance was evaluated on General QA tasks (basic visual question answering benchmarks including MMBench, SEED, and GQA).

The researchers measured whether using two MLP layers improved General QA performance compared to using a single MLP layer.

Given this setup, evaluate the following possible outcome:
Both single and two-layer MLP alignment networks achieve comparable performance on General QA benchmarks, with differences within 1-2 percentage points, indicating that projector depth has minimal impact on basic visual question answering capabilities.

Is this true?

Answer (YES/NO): NO